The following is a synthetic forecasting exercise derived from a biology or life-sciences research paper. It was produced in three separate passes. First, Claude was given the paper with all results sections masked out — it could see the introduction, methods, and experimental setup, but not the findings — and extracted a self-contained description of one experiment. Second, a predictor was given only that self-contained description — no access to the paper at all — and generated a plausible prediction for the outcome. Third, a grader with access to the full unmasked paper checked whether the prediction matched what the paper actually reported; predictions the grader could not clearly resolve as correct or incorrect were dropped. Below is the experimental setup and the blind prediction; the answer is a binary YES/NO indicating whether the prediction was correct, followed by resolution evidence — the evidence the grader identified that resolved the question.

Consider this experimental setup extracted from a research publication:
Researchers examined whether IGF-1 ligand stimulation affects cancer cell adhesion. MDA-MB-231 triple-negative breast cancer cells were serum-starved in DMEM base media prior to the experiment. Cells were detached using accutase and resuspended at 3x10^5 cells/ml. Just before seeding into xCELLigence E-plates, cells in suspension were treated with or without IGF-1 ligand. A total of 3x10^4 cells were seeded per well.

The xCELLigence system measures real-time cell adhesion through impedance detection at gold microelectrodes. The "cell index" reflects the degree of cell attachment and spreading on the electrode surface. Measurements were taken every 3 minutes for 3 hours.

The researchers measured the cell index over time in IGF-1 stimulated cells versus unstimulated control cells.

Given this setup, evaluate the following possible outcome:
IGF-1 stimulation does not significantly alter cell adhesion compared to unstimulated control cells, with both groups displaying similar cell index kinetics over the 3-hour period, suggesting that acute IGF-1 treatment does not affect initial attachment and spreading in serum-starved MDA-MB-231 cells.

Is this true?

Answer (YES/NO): NO